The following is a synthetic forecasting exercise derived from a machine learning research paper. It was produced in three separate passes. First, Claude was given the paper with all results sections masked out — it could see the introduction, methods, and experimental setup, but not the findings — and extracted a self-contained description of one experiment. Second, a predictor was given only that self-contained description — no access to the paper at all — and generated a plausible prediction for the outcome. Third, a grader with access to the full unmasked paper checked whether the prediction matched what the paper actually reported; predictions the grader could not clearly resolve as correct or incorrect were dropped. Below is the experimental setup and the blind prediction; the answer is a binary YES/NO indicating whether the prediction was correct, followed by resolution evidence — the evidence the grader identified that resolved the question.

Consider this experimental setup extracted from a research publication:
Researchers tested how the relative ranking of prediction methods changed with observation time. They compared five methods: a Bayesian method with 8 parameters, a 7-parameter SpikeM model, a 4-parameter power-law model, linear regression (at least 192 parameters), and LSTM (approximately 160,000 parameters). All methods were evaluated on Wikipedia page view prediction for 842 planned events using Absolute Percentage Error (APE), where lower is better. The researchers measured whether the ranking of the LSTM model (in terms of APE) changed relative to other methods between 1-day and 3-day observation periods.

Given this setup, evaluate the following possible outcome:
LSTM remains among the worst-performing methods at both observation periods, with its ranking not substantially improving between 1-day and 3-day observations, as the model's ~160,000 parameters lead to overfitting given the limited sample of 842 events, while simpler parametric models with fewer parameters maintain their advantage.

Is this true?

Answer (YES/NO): YES